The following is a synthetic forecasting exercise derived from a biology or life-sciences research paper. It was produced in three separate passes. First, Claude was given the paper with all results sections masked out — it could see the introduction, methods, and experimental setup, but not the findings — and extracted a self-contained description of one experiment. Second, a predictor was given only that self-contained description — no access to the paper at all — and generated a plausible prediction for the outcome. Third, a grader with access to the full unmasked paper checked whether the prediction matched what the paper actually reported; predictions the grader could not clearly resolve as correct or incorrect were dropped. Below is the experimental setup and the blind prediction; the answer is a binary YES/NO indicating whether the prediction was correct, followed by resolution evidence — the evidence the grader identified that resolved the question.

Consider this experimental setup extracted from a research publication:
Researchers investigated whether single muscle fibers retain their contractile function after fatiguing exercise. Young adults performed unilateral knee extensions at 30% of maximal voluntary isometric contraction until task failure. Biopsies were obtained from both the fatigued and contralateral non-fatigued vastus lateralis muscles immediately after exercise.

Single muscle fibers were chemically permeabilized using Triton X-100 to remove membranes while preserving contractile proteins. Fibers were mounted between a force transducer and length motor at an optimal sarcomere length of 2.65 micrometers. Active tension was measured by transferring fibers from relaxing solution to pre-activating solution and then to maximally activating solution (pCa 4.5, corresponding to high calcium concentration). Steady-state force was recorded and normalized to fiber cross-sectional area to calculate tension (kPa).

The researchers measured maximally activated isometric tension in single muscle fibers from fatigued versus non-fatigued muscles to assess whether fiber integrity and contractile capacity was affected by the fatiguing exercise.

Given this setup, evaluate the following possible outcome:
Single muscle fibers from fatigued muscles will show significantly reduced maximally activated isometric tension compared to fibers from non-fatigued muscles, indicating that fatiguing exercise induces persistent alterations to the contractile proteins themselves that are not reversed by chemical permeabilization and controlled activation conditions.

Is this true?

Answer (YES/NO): NO